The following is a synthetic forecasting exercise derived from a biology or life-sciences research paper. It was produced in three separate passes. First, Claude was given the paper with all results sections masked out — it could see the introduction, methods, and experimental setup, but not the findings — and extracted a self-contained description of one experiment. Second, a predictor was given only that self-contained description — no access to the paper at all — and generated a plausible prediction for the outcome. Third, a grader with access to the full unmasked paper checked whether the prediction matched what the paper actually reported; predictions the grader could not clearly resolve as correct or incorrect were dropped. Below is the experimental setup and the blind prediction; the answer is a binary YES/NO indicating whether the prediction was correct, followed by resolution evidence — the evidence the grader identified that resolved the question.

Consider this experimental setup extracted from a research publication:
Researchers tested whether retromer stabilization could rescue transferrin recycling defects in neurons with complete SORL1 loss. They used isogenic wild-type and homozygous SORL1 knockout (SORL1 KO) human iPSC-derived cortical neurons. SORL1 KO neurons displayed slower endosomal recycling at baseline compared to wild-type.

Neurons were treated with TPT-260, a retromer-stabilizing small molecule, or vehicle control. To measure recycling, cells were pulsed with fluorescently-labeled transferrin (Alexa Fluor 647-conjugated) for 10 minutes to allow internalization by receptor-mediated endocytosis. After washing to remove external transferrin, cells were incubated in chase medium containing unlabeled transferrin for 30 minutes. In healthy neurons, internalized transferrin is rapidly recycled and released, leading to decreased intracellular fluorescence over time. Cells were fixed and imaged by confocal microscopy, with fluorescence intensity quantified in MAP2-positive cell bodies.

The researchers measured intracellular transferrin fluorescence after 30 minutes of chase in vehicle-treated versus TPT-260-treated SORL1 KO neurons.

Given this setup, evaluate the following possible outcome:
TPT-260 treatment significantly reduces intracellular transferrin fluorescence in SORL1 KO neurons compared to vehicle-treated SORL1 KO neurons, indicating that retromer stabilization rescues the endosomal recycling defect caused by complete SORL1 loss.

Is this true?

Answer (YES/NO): NO